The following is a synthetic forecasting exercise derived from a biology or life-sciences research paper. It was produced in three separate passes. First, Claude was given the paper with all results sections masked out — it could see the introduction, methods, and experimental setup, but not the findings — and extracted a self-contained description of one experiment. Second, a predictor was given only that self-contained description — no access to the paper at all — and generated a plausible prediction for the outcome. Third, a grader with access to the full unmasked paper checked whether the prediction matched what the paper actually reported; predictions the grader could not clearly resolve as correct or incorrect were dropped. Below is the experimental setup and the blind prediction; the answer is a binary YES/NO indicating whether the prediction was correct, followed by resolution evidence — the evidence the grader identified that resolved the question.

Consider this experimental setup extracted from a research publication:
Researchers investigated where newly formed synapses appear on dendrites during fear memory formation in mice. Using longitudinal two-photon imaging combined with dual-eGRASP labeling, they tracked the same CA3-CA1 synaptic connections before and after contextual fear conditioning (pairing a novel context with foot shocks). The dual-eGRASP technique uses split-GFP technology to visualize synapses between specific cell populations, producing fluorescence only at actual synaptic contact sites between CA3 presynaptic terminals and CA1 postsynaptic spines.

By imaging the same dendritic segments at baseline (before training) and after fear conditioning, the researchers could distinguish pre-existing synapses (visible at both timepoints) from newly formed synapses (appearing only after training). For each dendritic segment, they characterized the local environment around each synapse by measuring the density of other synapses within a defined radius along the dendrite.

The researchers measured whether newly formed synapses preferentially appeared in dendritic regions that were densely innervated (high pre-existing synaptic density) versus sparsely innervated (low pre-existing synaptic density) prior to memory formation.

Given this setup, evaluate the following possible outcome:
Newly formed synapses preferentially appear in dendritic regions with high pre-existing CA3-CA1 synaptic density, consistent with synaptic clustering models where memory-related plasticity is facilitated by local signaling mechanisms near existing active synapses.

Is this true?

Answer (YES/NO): NO